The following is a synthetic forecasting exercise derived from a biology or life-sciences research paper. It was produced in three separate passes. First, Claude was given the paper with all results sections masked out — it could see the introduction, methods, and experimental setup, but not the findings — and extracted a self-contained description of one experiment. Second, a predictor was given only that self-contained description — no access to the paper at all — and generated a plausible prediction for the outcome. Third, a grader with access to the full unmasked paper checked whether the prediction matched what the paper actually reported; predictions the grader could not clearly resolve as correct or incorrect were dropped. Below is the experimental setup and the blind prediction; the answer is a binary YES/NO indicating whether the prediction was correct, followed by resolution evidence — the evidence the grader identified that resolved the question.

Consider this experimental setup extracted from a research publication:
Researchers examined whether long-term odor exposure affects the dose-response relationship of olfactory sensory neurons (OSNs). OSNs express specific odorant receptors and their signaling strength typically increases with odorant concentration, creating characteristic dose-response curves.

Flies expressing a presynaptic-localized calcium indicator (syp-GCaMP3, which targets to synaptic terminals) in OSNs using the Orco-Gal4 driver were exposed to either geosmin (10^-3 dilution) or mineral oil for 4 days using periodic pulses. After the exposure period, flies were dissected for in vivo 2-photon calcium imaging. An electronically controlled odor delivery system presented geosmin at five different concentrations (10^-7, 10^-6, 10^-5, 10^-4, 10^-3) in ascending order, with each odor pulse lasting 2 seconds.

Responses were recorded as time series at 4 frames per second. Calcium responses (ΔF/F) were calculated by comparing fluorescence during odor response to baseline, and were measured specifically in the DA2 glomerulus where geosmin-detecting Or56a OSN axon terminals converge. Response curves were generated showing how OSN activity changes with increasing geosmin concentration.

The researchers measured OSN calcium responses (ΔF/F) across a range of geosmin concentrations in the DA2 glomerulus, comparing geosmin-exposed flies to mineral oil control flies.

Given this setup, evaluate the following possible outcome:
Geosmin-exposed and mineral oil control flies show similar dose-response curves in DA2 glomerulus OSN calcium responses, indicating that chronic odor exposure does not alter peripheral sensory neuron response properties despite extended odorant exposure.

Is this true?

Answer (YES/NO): YES